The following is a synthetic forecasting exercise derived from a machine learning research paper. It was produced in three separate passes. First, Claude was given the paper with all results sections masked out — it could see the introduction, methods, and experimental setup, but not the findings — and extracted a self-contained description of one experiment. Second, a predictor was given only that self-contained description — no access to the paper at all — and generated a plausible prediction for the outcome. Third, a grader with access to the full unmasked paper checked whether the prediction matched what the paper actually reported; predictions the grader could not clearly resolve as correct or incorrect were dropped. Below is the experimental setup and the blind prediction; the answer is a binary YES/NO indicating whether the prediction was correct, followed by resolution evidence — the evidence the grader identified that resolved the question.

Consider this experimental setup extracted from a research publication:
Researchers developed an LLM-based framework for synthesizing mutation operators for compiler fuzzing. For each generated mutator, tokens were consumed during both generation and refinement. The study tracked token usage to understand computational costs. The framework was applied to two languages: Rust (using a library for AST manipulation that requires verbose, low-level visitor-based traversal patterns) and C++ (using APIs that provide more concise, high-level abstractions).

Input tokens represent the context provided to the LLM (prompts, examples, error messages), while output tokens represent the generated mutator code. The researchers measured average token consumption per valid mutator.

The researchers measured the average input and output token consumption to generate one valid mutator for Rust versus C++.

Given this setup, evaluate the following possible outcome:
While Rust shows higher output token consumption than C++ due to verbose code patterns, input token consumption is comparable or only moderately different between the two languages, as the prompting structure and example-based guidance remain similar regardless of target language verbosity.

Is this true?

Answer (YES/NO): NO